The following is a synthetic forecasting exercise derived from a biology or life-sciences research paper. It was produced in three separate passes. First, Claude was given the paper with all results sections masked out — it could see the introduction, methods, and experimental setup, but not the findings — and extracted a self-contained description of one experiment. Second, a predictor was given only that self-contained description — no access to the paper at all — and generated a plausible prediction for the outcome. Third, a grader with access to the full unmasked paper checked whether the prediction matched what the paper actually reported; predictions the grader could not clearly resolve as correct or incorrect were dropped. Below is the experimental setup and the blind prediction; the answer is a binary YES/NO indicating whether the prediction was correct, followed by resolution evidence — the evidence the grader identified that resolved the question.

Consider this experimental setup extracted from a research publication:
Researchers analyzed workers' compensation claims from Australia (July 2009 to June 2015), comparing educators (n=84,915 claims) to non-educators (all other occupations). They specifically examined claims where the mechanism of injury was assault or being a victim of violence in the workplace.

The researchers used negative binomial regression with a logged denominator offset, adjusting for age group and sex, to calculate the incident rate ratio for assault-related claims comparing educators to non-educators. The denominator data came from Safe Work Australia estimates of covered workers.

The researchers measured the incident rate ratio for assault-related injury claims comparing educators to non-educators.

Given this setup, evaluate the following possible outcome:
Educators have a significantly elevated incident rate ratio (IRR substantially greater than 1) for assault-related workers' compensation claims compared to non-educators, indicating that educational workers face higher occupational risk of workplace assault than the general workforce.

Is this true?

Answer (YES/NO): YES